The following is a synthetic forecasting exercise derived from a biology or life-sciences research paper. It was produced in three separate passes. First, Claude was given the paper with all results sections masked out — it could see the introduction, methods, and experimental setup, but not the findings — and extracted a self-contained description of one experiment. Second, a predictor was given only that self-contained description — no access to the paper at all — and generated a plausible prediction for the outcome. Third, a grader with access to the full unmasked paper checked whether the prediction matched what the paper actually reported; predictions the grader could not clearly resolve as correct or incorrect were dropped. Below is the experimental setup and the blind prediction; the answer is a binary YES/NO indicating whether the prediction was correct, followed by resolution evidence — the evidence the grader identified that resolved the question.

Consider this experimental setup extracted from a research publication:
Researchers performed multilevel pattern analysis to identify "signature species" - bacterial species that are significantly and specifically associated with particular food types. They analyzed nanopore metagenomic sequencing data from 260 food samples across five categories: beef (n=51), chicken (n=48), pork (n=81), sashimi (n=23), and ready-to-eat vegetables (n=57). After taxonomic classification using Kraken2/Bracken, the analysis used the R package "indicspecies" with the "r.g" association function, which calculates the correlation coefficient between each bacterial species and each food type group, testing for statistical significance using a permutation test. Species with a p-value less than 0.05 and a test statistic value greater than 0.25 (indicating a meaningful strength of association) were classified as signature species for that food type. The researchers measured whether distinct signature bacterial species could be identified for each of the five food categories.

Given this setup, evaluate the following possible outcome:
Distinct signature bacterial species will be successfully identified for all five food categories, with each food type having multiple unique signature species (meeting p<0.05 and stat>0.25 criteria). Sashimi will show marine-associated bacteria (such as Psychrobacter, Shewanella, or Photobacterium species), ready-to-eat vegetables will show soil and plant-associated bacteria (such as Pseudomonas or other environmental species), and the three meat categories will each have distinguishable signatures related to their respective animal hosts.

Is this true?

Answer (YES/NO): NO